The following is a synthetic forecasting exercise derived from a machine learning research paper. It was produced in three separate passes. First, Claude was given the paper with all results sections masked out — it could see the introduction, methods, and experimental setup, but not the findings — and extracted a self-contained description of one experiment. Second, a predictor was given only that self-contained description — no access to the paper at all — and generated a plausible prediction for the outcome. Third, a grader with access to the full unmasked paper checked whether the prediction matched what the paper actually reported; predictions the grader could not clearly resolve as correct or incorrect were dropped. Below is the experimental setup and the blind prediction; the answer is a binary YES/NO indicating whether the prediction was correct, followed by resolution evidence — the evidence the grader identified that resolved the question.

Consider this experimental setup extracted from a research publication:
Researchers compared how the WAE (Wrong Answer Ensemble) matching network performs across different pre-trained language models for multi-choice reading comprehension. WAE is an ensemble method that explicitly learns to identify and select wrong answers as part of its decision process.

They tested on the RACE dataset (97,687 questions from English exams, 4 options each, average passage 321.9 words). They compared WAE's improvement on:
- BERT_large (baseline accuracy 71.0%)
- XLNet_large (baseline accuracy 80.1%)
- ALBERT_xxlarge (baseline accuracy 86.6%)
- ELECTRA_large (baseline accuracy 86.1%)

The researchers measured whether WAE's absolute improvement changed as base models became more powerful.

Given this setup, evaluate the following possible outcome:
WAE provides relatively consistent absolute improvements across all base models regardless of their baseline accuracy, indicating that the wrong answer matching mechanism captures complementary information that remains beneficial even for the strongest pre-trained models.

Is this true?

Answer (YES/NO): NO